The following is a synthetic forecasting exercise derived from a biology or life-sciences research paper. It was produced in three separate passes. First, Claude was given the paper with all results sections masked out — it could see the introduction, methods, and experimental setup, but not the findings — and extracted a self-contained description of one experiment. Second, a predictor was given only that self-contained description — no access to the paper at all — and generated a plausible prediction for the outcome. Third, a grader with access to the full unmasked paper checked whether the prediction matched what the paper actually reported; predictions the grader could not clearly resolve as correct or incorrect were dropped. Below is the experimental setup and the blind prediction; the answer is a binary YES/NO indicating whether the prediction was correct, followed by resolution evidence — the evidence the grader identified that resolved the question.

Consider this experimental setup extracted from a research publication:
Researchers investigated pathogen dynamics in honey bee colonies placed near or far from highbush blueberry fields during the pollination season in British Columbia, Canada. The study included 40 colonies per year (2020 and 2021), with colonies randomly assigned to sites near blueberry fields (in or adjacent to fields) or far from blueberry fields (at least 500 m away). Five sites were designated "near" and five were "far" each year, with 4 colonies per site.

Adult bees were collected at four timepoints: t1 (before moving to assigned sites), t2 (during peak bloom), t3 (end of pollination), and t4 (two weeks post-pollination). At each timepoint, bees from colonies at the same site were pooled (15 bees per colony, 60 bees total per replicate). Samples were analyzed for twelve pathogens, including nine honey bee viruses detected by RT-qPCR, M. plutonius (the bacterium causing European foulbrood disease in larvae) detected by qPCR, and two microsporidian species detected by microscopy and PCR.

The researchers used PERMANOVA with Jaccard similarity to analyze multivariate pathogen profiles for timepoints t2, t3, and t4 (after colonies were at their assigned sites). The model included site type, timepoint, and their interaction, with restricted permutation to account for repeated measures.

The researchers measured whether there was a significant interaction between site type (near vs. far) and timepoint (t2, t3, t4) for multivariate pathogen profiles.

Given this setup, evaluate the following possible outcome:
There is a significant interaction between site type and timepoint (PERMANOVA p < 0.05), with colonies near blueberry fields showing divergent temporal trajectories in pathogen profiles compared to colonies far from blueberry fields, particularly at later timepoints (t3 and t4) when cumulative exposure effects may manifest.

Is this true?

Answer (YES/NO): NO